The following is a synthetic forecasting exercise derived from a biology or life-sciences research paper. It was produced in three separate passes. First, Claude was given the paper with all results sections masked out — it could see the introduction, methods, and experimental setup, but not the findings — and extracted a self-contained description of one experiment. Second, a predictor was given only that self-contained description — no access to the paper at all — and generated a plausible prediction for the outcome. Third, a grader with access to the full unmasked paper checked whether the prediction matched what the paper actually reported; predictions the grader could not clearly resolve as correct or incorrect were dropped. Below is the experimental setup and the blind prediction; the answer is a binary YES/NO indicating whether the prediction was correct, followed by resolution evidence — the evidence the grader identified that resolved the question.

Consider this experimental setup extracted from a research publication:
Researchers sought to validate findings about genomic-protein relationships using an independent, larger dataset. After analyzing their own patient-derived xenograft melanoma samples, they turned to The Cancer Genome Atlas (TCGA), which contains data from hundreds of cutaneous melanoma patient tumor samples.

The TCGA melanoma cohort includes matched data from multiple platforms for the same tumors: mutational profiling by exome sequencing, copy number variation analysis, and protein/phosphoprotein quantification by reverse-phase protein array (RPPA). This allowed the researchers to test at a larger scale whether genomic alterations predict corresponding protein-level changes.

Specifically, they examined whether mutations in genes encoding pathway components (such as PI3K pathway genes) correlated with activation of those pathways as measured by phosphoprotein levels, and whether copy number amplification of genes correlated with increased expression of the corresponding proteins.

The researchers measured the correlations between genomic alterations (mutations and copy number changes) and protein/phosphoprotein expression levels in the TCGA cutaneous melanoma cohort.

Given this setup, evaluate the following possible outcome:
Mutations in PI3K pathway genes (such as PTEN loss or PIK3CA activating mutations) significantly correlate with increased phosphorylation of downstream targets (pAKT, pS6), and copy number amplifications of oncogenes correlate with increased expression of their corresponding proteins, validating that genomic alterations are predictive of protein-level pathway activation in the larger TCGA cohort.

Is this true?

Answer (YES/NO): NO